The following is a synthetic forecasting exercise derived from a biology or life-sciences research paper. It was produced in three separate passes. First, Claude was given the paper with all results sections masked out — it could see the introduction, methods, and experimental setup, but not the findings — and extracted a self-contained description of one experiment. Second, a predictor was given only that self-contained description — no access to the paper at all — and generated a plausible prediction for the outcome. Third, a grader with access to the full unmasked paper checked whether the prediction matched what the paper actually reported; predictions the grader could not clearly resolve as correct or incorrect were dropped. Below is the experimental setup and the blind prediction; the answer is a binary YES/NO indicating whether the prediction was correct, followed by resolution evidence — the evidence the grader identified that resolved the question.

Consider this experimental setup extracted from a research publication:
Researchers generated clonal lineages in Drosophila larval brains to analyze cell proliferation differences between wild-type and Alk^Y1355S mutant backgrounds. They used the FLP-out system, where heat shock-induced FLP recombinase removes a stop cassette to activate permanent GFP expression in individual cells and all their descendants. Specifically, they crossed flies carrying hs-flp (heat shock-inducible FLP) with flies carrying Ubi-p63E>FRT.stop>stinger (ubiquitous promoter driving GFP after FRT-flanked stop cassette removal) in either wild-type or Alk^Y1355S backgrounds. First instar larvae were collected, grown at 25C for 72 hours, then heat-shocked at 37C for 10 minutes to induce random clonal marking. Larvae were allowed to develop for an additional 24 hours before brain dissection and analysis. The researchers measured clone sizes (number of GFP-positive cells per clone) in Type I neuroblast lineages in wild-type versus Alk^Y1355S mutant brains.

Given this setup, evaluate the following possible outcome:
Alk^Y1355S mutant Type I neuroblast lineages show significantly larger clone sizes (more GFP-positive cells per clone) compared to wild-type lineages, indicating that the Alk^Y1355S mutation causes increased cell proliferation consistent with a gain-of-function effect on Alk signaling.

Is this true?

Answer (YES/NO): NO